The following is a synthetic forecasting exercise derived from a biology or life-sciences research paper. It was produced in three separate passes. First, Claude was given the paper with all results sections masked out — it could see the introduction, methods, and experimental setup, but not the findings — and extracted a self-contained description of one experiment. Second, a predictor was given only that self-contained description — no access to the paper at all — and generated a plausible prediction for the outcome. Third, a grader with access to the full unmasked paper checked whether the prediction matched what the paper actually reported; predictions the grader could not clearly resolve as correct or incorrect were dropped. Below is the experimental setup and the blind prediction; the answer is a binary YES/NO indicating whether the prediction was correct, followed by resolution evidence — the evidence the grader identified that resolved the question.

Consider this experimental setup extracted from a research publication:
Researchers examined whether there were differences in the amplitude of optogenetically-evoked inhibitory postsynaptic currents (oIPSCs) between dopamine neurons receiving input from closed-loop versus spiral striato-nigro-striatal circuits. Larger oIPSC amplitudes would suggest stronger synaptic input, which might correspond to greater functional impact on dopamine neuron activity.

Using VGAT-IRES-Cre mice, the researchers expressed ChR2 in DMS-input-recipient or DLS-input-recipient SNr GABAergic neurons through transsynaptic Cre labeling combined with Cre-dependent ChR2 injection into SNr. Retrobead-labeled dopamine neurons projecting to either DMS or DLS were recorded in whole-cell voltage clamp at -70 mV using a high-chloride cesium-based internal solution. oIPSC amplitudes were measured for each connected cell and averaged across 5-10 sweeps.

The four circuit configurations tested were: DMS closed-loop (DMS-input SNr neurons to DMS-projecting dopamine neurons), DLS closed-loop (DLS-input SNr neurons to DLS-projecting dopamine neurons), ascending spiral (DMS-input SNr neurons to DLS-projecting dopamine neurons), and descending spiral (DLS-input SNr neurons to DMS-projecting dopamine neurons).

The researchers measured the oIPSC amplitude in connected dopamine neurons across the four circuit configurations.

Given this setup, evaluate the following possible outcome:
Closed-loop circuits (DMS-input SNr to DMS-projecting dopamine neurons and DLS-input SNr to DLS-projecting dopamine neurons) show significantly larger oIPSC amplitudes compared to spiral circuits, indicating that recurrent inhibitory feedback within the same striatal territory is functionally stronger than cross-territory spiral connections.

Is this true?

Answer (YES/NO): NO